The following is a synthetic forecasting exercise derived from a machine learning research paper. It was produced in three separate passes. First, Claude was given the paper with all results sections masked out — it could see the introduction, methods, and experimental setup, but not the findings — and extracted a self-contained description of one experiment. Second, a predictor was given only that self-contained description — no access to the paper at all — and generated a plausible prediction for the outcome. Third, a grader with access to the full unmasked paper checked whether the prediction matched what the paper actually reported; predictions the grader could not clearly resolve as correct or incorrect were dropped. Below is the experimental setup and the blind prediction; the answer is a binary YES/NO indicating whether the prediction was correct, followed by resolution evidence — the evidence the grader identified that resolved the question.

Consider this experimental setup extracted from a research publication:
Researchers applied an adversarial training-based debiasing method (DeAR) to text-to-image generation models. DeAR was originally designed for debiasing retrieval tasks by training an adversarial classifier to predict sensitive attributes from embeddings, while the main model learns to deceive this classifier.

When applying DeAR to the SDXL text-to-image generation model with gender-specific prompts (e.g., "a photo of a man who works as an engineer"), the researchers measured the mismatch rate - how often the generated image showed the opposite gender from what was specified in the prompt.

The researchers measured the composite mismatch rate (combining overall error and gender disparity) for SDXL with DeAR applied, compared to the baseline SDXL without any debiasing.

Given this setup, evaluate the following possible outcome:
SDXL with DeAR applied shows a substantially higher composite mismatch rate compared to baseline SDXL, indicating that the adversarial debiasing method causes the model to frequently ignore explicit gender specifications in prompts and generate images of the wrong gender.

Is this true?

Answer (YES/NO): YES